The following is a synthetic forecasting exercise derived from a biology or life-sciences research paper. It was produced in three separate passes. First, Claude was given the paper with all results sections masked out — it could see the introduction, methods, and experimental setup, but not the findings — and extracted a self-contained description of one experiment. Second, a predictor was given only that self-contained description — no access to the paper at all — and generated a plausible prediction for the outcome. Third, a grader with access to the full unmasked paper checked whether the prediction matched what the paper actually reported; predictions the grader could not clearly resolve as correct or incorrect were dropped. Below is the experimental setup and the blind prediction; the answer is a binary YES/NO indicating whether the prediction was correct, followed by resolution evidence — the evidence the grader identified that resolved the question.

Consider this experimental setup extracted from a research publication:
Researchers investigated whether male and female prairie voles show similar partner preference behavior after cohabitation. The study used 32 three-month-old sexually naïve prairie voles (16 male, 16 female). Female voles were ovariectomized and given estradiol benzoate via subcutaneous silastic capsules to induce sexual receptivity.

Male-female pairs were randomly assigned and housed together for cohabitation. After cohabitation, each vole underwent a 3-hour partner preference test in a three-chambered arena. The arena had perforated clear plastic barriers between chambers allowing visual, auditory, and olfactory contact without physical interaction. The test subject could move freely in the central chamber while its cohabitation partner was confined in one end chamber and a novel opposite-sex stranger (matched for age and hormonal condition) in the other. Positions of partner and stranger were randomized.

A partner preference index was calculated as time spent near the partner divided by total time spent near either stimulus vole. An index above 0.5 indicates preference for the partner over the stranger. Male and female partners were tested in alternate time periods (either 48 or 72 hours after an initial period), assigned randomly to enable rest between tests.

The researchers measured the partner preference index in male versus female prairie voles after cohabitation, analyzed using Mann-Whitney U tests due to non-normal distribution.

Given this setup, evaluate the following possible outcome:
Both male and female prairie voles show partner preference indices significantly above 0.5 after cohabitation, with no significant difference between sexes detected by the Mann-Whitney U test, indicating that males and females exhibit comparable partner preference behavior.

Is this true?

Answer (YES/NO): YES